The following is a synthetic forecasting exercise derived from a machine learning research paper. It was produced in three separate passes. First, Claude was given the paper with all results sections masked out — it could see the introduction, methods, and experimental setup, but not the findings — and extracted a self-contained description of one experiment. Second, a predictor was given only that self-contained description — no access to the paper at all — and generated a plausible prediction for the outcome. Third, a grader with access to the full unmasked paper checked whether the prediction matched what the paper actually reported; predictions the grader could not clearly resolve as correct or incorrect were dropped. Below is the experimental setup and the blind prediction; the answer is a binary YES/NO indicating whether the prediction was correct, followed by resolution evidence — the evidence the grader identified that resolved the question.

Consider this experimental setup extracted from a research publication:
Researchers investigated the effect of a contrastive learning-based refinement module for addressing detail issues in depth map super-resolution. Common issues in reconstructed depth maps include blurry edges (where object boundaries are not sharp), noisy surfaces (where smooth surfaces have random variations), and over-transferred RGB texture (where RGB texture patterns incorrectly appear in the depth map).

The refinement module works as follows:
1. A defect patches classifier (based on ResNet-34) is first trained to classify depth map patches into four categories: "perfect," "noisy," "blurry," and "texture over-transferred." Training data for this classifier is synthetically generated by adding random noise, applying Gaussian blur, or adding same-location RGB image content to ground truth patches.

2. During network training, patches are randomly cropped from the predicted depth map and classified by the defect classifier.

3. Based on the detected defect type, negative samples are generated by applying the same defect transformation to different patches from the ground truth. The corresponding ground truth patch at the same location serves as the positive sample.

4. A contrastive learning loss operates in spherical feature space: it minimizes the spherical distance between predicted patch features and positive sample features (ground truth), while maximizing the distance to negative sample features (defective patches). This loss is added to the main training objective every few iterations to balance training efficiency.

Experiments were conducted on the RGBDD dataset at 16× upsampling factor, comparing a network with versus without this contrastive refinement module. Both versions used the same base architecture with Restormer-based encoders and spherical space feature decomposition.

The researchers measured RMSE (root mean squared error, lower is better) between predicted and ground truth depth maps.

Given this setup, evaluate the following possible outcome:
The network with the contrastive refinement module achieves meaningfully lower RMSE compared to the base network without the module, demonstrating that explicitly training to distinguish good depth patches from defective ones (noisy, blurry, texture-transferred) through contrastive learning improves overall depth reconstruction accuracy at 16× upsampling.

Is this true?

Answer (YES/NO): YES